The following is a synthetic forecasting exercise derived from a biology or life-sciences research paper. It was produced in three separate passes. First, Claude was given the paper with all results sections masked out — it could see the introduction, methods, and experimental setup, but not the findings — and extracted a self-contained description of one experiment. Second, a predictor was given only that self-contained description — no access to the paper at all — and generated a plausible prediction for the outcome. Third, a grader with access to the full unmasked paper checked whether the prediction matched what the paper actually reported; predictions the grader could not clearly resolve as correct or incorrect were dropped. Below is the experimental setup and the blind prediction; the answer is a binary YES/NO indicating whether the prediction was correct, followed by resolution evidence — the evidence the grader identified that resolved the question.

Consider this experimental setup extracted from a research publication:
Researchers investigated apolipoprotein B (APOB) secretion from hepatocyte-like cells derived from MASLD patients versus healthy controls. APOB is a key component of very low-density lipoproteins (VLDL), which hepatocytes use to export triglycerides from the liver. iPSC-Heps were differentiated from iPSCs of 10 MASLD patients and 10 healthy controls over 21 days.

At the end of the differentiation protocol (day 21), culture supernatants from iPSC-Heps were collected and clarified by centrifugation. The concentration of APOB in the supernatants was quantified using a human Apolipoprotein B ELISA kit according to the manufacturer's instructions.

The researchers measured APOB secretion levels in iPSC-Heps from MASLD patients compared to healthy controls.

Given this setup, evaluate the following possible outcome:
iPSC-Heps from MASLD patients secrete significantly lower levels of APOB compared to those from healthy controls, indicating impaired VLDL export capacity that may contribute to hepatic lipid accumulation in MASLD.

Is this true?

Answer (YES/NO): YES